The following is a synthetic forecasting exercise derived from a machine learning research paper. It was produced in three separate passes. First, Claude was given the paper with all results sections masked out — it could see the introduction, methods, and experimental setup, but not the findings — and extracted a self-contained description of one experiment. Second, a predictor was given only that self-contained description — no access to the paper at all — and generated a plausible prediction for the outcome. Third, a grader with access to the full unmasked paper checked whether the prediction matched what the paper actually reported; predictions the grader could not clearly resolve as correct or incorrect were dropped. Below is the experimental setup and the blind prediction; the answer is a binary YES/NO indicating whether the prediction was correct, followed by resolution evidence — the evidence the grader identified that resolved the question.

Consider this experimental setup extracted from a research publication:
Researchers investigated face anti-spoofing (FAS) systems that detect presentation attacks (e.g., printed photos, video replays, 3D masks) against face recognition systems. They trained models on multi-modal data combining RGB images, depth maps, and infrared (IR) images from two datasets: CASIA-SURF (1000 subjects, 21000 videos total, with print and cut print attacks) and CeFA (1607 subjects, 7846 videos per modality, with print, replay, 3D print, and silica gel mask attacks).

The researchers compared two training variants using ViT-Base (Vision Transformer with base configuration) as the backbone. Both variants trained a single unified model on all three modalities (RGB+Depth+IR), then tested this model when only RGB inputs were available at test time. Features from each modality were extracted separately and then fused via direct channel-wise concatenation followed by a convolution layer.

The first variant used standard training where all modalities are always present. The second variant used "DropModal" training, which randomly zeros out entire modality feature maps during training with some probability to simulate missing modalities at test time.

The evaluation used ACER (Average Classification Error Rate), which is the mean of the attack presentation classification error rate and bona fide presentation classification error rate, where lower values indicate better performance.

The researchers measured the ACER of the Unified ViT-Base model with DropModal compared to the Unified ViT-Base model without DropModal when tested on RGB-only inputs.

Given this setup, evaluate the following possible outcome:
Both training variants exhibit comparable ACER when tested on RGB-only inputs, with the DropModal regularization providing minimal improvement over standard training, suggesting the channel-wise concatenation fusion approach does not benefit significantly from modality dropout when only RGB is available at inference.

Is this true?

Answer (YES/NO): NO